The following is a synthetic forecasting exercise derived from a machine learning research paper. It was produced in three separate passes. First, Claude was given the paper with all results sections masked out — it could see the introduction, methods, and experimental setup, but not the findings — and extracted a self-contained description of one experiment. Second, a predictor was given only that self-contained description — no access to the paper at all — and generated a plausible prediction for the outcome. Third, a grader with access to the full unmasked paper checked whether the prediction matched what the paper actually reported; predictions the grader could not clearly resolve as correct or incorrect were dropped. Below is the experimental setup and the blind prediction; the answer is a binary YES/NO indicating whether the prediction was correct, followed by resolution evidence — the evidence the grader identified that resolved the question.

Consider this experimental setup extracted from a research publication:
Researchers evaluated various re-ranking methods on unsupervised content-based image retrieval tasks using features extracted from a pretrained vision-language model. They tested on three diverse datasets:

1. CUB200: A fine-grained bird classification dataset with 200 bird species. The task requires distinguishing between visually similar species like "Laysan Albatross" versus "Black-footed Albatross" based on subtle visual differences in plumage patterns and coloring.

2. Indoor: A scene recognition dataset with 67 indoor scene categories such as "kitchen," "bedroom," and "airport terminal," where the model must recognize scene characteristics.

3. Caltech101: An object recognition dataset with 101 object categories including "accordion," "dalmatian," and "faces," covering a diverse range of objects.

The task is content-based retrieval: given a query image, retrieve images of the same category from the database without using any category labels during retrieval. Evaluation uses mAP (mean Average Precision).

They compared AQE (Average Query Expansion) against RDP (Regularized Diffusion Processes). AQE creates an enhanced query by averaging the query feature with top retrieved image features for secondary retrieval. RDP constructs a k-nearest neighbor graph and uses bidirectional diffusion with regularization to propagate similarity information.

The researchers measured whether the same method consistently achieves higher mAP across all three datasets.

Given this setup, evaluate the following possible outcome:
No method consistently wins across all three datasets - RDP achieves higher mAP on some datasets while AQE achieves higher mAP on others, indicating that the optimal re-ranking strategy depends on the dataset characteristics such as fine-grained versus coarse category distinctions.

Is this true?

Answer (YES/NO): NO